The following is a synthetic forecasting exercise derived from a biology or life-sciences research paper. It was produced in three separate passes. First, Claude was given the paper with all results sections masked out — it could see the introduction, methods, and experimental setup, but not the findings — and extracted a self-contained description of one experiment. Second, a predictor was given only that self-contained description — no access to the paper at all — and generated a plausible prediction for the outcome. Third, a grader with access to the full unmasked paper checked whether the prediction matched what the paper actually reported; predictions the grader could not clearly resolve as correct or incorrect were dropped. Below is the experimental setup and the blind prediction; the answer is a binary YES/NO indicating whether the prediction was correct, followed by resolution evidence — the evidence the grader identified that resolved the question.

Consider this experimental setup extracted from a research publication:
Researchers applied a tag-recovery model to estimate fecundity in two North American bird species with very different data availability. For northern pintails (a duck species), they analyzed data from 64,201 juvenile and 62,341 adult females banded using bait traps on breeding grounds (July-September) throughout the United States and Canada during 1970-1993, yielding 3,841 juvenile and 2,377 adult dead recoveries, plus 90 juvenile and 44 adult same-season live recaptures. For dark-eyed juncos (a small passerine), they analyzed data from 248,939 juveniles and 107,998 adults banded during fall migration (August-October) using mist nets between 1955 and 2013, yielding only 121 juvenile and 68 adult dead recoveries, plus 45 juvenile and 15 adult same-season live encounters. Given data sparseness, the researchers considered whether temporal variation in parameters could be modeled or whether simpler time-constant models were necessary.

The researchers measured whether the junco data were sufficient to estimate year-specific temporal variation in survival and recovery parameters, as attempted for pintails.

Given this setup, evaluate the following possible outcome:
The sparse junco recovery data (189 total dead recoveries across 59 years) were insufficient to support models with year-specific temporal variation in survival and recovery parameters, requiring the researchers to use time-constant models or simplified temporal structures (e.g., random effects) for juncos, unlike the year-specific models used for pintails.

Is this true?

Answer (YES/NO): YES